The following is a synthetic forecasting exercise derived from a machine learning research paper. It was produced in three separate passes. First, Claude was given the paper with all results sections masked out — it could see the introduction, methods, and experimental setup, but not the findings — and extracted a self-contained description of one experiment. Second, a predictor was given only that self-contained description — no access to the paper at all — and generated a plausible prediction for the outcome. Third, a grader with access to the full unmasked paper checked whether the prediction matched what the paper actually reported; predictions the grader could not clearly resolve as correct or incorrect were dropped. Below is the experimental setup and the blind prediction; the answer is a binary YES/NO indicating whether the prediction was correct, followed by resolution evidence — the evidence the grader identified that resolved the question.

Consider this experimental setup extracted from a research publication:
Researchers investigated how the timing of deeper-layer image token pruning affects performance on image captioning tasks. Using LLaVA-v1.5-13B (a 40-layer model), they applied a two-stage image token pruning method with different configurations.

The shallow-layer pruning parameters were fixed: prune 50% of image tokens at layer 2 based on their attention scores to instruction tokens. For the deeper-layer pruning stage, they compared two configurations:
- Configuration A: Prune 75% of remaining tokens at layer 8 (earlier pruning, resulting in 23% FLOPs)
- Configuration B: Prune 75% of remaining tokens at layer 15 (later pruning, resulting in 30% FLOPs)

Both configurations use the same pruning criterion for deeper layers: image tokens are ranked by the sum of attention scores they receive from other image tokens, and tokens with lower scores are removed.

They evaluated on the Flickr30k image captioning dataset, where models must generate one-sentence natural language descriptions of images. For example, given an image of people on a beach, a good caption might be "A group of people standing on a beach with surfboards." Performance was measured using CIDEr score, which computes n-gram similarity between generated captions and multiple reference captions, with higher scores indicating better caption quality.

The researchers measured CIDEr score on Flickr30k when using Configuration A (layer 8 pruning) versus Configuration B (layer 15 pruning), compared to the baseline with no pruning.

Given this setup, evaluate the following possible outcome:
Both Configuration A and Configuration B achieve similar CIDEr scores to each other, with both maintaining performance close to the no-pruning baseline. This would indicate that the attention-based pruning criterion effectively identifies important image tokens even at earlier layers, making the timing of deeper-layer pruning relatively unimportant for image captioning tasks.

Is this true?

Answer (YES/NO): NO